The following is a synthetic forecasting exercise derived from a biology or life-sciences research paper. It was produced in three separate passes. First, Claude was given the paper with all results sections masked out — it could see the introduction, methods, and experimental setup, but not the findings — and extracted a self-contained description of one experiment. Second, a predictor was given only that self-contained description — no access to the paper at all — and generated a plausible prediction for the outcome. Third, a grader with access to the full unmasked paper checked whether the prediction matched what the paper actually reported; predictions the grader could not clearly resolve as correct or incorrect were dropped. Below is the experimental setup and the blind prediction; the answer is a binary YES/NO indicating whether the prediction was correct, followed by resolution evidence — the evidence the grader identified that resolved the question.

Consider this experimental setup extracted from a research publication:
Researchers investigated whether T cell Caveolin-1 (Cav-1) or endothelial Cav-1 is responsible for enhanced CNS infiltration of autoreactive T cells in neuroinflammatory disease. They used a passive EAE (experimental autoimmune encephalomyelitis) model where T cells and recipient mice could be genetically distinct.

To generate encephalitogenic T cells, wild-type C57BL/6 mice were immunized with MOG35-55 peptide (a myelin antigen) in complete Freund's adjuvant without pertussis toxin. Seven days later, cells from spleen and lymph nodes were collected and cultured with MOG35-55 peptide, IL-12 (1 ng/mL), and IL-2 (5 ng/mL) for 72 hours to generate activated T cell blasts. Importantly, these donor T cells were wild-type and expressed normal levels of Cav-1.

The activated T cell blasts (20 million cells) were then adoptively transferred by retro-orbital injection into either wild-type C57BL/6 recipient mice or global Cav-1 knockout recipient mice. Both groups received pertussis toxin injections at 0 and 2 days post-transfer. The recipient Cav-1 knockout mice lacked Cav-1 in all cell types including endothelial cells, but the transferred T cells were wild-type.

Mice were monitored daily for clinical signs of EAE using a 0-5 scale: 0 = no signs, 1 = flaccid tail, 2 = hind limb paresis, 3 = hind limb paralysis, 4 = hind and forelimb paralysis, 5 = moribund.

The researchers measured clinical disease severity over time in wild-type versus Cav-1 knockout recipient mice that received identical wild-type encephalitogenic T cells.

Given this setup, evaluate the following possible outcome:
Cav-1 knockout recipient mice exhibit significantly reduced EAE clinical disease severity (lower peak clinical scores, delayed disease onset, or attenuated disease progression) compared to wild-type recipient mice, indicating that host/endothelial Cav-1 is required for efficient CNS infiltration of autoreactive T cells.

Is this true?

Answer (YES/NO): YES